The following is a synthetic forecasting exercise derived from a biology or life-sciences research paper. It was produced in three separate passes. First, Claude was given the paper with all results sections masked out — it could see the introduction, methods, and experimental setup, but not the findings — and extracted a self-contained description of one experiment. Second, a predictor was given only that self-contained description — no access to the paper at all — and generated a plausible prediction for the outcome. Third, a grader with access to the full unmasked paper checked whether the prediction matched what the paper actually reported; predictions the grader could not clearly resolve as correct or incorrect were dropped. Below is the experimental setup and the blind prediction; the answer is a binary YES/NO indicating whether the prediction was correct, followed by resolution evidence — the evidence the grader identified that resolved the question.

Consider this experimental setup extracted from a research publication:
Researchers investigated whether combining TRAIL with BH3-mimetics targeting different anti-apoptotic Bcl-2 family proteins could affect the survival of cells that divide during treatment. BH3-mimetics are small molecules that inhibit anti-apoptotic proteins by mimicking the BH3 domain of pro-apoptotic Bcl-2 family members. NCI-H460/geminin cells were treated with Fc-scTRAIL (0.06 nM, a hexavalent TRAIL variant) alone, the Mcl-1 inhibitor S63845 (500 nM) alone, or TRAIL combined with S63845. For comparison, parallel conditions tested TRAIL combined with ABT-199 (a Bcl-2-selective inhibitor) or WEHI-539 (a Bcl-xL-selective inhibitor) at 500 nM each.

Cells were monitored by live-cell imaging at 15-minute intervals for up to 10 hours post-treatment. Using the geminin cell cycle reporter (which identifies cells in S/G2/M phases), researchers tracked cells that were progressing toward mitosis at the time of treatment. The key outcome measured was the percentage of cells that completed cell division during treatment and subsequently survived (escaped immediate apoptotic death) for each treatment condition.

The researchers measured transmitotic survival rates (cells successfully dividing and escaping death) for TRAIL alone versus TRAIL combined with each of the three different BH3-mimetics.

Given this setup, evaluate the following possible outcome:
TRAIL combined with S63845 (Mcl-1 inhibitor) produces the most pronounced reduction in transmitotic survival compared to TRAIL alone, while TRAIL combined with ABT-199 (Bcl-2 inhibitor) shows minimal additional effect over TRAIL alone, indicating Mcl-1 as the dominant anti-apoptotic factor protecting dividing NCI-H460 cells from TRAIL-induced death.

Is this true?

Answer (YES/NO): NO